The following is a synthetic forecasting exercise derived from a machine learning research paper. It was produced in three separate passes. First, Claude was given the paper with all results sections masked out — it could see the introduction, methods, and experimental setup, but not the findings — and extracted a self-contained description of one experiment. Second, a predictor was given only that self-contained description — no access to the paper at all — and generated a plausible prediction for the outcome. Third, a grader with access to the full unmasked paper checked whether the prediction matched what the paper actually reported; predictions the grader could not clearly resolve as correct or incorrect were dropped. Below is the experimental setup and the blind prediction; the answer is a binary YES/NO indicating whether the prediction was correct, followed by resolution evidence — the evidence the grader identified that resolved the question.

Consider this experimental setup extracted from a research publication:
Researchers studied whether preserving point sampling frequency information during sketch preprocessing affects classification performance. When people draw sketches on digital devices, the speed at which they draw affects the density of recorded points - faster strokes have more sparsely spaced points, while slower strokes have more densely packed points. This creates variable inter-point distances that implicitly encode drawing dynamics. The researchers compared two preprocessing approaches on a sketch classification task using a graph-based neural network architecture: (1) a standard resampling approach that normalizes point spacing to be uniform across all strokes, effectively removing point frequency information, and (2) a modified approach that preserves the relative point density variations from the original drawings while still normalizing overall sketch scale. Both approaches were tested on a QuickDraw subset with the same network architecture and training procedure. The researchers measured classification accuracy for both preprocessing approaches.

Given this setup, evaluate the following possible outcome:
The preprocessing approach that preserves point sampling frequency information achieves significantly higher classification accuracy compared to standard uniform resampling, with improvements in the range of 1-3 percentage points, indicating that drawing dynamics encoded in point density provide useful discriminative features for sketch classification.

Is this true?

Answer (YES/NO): NO